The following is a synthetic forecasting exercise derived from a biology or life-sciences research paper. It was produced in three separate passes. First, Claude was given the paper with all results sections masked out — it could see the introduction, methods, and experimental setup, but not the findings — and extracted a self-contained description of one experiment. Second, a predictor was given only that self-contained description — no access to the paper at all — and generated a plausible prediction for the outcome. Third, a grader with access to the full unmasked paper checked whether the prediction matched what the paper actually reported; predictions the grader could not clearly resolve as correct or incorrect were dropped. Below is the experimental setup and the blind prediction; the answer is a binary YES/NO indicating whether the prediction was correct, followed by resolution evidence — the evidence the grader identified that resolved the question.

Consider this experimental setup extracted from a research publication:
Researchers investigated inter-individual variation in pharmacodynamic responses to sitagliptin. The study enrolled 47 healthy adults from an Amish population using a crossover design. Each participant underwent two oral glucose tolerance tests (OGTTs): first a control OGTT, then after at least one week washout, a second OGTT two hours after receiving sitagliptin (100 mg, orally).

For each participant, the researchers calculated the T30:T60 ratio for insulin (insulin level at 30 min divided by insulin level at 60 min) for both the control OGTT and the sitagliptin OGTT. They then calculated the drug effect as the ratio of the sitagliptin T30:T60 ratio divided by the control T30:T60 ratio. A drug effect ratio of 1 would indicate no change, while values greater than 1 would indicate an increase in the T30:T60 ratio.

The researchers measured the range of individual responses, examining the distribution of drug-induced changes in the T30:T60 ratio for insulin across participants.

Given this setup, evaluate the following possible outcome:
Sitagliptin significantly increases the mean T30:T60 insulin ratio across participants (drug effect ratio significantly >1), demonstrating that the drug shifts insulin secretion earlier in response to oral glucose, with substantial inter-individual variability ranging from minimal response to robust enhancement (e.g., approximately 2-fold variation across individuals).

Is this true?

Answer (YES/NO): NO